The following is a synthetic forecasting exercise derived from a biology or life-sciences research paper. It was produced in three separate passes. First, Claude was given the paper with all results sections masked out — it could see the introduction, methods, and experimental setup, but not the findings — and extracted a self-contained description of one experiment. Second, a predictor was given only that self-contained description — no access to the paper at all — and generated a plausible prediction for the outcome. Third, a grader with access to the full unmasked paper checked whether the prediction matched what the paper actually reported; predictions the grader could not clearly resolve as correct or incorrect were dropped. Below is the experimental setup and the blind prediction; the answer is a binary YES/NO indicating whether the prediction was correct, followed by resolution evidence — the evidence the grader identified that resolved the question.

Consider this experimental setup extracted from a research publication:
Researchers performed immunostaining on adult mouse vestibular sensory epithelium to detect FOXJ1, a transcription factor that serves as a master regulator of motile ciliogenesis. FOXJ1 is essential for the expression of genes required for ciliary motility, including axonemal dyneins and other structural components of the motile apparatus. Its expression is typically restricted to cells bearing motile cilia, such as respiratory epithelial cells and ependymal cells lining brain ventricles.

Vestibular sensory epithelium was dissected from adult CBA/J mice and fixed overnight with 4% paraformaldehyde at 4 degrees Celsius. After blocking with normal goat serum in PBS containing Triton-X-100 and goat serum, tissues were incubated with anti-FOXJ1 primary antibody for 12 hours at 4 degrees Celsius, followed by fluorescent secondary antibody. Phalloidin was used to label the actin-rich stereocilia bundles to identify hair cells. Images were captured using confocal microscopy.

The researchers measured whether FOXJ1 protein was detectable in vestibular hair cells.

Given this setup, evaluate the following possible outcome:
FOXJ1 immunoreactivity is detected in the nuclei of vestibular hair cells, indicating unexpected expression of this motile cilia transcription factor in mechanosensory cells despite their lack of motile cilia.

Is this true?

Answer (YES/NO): YES